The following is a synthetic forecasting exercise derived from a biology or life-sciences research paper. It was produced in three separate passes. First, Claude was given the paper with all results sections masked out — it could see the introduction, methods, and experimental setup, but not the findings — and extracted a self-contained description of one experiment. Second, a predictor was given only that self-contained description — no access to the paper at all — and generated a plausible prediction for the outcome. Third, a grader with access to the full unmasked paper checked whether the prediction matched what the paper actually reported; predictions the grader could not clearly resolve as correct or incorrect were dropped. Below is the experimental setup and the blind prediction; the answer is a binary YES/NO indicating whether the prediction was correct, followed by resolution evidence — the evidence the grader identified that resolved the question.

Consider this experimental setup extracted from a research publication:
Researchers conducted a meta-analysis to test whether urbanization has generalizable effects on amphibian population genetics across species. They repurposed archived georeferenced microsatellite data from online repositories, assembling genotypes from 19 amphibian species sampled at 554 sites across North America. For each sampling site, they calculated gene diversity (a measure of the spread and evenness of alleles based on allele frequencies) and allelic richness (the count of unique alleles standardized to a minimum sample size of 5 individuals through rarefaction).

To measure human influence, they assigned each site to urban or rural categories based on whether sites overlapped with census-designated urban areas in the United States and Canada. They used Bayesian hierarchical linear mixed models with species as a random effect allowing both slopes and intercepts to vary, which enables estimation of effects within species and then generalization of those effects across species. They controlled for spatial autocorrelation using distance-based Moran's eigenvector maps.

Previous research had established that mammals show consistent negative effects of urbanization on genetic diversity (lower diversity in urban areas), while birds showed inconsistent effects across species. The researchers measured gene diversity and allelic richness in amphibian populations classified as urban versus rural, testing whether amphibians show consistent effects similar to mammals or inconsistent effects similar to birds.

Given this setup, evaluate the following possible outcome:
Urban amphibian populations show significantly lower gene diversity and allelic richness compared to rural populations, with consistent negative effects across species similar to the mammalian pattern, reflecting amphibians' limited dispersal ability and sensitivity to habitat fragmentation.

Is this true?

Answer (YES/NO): NO